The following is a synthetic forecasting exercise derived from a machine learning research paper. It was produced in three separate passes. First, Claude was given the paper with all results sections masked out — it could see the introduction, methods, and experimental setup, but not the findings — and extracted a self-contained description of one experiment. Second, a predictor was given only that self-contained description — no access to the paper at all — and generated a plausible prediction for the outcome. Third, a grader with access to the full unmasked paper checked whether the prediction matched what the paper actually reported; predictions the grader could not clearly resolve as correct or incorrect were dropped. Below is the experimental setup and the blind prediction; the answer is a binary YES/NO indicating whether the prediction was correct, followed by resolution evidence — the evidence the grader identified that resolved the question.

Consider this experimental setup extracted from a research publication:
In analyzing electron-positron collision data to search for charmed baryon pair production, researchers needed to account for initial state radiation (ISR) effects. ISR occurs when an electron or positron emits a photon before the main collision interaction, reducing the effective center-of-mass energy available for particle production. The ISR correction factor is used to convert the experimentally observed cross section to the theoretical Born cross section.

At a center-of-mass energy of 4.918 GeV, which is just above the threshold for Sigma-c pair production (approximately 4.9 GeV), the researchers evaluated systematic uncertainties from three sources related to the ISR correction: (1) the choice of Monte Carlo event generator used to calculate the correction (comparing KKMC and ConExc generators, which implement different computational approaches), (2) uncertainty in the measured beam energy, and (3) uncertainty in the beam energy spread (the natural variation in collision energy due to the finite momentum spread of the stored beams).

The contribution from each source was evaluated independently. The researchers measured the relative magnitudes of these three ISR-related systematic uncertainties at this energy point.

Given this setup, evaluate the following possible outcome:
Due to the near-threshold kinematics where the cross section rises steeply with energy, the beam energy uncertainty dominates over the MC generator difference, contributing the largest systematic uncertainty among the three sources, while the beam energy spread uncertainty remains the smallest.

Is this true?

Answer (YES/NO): NO